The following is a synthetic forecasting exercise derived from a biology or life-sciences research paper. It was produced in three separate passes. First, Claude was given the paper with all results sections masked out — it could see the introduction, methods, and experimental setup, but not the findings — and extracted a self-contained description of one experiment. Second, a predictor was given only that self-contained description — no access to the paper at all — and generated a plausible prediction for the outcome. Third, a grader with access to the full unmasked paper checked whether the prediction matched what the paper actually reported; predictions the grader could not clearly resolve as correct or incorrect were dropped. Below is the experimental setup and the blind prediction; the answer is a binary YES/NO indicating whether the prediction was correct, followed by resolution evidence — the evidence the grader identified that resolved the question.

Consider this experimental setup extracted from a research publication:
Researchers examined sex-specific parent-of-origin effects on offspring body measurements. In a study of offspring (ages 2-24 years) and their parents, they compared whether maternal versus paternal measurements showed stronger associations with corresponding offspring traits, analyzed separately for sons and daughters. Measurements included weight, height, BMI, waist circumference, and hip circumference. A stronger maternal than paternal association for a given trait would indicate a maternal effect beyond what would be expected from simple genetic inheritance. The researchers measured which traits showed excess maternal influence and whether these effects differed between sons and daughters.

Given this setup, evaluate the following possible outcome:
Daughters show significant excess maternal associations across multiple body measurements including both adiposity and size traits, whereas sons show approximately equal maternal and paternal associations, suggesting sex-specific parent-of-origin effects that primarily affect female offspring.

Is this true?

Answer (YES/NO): NO